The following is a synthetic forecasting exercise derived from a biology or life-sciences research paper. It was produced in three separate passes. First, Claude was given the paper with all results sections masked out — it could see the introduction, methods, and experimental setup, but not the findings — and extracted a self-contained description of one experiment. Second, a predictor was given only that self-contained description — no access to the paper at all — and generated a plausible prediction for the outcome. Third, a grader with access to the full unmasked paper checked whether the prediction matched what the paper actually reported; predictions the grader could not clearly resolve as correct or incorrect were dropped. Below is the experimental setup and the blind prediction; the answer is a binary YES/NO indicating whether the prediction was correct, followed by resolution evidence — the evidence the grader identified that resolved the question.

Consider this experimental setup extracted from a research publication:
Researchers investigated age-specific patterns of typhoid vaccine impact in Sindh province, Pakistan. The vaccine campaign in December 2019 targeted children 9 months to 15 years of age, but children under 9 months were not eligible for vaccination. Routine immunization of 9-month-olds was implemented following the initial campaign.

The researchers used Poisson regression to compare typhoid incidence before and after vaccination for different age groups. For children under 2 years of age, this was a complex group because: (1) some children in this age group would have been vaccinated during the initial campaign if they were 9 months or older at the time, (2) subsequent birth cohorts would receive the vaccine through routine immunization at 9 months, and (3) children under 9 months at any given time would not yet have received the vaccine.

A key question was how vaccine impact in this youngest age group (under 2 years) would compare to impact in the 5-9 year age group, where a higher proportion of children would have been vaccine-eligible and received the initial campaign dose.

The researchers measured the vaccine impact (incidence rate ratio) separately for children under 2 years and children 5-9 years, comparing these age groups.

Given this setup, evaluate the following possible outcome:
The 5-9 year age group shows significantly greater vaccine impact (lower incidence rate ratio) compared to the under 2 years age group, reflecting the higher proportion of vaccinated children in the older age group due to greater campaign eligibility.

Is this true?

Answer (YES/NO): NO